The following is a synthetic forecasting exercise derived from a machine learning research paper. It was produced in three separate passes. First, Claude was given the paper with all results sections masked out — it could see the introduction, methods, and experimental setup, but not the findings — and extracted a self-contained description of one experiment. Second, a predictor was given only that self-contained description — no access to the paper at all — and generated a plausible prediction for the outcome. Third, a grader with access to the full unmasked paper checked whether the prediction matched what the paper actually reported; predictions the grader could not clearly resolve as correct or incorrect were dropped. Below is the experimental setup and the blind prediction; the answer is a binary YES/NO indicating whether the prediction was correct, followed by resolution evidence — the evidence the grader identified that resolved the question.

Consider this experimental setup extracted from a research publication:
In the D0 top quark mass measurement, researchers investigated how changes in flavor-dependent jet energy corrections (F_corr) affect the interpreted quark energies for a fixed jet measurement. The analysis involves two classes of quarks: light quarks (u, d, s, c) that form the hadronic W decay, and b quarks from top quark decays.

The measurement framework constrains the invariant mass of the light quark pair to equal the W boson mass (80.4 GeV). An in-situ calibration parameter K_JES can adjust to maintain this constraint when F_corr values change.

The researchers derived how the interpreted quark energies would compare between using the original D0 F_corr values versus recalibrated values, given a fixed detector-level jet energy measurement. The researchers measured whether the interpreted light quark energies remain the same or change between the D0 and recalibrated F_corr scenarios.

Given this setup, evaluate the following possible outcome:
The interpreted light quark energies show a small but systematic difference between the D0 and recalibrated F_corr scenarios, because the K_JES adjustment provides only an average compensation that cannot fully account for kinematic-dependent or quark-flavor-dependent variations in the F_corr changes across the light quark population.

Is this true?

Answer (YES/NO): NO